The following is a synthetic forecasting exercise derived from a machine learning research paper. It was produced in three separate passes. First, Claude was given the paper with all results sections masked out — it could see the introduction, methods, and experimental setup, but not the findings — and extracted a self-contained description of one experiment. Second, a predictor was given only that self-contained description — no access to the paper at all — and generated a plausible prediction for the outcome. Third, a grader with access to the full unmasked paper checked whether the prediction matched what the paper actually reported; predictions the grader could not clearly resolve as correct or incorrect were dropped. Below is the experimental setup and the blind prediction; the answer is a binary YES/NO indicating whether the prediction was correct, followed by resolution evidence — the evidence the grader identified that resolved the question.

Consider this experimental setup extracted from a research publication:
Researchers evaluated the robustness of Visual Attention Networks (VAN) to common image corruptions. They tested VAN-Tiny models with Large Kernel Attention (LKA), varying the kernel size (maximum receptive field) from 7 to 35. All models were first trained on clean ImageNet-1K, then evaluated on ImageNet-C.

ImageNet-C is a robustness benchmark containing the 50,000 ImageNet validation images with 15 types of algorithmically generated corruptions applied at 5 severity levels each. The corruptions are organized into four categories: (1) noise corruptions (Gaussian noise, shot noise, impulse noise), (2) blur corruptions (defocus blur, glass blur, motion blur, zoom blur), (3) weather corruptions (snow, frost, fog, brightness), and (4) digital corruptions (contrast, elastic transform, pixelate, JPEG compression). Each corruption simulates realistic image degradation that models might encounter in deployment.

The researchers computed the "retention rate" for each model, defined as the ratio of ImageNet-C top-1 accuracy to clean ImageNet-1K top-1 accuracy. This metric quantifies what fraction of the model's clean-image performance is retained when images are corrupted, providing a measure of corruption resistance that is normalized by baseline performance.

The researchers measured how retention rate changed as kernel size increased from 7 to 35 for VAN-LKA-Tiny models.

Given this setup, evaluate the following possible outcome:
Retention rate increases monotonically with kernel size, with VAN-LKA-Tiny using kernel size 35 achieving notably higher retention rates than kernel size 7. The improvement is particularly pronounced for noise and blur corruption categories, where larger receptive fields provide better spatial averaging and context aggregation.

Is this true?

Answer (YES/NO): NO